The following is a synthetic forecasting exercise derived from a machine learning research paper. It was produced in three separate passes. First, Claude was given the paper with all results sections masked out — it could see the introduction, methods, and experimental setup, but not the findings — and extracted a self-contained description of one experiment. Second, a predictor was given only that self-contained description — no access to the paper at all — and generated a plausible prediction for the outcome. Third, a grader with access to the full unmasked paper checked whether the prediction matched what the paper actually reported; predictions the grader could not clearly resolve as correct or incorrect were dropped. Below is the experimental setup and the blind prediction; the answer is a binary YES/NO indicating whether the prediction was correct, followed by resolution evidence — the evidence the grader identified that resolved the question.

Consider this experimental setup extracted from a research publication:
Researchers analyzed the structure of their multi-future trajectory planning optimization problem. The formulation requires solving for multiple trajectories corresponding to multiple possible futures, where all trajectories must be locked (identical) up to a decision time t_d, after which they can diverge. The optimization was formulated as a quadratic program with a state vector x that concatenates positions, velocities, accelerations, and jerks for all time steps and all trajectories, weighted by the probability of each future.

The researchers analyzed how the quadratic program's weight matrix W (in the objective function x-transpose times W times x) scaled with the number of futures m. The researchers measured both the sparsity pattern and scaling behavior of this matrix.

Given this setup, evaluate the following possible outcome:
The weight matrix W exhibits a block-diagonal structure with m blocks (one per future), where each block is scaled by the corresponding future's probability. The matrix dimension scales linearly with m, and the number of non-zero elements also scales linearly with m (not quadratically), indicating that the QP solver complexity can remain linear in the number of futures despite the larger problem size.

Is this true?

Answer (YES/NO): NO